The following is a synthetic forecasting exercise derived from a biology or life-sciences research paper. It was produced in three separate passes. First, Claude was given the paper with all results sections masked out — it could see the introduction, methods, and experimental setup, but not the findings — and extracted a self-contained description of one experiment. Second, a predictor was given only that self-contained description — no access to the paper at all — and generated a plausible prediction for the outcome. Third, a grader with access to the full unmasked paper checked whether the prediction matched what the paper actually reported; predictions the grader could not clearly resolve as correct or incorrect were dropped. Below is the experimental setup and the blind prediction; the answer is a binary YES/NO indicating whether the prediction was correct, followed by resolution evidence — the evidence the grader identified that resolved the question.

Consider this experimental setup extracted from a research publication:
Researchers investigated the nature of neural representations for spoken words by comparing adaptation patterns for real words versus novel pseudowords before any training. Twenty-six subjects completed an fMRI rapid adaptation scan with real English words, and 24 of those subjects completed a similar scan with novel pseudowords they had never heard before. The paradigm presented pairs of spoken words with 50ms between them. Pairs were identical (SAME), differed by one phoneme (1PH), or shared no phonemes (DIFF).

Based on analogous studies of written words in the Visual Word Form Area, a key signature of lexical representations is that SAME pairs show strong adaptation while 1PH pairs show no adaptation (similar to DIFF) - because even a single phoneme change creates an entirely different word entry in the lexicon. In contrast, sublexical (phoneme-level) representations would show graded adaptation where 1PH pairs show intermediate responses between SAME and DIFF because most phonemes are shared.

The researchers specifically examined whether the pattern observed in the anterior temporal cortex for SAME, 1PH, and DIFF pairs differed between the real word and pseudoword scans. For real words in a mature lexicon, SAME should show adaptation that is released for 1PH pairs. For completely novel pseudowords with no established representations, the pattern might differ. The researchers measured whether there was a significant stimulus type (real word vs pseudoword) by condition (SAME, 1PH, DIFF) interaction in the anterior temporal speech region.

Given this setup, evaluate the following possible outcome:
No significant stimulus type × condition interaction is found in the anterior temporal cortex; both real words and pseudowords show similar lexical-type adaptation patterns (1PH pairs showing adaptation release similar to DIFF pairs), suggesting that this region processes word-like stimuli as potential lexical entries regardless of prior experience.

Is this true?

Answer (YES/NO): NO